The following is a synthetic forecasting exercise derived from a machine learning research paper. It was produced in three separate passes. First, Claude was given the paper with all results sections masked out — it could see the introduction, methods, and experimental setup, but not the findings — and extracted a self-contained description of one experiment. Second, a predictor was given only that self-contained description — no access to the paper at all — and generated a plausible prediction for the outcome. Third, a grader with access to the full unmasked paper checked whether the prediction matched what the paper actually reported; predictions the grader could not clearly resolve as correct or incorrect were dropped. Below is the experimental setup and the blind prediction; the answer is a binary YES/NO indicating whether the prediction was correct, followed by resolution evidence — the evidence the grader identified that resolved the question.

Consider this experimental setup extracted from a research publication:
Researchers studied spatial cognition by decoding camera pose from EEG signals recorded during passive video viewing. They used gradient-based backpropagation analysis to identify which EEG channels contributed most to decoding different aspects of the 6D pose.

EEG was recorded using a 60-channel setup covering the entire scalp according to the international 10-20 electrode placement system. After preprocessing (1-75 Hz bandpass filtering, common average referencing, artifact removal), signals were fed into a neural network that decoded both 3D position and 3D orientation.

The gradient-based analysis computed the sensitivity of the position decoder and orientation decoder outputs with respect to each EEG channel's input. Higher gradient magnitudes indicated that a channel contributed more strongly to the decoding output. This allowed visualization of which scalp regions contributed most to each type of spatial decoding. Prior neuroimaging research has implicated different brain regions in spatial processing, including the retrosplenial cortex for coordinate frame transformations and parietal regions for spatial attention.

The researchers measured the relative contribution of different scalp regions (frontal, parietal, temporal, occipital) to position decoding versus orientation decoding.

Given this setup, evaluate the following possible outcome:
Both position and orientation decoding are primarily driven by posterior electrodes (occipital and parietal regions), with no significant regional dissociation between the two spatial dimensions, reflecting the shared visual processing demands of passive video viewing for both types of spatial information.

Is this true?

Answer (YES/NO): NO